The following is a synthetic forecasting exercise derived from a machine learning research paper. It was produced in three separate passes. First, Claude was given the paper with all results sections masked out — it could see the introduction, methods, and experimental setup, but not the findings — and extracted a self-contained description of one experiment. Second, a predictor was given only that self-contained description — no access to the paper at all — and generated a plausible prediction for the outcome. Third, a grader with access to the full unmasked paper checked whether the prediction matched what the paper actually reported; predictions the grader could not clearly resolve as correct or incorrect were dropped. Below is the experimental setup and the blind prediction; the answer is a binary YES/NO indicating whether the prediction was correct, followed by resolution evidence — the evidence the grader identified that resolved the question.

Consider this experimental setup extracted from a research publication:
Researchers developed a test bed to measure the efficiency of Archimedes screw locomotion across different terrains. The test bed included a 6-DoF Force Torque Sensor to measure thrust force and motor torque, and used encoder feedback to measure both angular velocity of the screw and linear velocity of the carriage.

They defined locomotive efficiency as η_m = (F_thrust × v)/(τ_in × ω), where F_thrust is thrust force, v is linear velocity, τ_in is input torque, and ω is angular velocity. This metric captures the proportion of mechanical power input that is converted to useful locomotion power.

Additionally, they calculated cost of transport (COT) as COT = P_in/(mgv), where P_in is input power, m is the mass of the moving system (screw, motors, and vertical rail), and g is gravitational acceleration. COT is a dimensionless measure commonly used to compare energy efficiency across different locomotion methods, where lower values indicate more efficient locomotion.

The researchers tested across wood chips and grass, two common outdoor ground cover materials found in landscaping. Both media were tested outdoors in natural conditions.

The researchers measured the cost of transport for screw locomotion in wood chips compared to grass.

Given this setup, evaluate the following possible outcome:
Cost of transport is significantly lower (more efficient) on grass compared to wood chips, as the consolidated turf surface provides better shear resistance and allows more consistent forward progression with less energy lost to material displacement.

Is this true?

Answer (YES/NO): NO